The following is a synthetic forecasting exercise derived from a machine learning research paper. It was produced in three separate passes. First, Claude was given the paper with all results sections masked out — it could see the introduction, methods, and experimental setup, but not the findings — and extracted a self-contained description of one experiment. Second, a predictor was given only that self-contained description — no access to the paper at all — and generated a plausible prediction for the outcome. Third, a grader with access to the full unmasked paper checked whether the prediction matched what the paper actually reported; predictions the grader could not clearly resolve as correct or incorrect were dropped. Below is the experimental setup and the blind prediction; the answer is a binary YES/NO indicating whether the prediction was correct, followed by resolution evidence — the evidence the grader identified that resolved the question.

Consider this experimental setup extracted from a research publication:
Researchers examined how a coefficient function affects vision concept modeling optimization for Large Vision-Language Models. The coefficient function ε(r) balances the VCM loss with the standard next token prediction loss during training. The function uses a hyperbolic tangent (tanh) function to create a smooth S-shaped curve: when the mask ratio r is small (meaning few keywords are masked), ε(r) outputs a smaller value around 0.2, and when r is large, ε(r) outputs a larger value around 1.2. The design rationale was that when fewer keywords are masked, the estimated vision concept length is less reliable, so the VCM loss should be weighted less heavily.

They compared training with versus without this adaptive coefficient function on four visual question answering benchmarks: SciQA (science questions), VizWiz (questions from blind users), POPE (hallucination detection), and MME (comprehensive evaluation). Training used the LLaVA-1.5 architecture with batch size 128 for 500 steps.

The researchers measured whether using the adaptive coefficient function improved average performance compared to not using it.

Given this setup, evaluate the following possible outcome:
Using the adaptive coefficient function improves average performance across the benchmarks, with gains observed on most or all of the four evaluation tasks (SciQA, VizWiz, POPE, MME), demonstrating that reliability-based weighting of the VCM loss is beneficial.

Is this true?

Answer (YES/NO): YES